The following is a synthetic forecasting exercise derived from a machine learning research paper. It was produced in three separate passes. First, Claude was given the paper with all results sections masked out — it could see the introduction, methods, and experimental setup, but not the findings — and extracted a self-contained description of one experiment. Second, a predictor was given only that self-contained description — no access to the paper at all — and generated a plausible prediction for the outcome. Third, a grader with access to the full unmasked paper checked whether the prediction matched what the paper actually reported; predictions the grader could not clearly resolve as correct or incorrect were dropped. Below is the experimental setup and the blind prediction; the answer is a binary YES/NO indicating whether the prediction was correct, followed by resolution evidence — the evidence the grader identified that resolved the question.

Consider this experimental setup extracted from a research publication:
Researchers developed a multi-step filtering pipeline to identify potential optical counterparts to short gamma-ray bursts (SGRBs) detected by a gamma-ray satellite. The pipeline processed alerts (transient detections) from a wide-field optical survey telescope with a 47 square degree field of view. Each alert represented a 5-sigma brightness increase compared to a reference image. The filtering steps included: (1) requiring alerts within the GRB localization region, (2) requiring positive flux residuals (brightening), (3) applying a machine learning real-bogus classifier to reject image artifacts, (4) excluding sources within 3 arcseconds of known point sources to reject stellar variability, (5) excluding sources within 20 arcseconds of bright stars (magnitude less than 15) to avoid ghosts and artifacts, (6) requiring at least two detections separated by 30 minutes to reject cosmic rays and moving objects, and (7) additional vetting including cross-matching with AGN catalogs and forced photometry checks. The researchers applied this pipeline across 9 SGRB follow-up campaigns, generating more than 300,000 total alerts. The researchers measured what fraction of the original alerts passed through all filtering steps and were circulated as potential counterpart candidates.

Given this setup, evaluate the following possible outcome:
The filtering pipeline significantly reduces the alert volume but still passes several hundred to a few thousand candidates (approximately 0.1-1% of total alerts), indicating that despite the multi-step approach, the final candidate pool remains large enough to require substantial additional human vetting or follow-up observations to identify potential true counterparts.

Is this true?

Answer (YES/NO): NO